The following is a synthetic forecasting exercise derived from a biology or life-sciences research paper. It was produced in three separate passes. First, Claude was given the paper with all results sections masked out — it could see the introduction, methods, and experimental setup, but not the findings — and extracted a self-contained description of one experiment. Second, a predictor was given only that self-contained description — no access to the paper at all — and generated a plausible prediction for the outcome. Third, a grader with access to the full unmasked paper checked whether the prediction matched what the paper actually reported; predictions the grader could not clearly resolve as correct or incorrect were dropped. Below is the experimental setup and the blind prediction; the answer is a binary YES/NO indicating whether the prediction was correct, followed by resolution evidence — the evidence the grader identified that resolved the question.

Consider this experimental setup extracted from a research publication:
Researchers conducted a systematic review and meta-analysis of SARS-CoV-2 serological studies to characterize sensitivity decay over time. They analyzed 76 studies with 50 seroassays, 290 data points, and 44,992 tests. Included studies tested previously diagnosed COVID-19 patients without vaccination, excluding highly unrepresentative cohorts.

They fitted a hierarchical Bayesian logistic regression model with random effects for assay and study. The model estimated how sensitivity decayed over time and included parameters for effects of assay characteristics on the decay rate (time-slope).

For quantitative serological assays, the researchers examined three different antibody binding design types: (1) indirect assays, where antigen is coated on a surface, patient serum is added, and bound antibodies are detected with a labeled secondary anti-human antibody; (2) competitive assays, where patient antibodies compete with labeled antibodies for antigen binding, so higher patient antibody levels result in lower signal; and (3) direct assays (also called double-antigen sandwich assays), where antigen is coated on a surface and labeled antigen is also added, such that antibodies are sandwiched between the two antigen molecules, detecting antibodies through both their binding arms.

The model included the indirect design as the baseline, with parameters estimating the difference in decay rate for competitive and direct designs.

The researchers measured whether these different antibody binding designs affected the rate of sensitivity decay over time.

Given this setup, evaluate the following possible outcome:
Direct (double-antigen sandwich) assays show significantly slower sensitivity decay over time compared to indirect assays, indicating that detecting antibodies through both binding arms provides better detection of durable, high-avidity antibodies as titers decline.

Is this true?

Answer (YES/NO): YES